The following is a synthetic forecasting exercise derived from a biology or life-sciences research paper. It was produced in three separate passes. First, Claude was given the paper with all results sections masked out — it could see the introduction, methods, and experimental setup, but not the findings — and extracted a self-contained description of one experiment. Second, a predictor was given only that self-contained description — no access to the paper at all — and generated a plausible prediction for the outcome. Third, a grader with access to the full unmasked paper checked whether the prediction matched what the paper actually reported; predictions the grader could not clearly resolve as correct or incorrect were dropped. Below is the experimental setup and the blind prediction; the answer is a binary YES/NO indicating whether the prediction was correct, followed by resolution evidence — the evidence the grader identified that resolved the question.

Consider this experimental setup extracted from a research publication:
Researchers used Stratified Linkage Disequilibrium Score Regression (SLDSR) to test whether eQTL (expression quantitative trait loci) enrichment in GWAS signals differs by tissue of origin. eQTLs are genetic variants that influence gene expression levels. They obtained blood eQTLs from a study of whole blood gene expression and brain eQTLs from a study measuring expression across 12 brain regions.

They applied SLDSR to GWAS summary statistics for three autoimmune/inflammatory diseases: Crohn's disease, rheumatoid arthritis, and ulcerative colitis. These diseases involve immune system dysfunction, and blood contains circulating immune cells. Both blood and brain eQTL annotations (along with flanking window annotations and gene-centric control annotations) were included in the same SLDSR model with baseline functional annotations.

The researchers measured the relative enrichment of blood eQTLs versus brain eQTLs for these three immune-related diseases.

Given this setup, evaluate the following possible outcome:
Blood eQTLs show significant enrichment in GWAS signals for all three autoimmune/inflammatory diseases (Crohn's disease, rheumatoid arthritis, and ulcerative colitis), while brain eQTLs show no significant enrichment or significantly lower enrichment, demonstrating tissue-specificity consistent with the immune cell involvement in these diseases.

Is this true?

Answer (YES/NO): NO